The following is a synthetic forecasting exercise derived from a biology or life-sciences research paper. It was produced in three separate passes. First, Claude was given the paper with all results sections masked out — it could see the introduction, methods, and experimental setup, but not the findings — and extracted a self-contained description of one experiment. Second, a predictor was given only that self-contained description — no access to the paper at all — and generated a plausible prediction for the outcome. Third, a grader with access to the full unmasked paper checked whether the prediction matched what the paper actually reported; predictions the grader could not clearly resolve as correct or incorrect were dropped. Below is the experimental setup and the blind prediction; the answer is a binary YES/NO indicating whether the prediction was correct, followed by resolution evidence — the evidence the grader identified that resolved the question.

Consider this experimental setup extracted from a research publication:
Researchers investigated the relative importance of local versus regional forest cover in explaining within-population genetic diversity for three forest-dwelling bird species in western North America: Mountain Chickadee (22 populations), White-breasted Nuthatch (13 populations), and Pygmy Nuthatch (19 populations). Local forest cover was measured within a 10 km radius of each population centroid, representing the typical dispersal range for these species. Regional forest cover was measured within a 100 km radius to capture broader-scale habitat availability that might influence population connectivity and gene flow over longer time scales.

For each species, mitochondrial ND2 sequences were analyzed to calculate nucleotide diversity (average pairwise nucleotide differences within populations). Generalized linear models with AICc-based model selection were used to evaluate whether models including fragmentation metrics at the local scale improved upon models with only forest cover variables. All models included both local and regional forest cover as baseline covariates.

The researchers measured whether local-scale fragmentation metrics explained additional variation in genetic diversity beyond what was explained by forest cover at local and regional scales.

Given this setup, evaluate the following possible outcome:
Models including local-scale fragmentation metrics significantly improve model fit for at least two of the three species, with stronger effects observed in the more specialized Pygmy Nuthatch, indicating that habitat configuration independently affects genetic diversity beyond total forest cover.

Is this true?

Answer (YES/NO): NO